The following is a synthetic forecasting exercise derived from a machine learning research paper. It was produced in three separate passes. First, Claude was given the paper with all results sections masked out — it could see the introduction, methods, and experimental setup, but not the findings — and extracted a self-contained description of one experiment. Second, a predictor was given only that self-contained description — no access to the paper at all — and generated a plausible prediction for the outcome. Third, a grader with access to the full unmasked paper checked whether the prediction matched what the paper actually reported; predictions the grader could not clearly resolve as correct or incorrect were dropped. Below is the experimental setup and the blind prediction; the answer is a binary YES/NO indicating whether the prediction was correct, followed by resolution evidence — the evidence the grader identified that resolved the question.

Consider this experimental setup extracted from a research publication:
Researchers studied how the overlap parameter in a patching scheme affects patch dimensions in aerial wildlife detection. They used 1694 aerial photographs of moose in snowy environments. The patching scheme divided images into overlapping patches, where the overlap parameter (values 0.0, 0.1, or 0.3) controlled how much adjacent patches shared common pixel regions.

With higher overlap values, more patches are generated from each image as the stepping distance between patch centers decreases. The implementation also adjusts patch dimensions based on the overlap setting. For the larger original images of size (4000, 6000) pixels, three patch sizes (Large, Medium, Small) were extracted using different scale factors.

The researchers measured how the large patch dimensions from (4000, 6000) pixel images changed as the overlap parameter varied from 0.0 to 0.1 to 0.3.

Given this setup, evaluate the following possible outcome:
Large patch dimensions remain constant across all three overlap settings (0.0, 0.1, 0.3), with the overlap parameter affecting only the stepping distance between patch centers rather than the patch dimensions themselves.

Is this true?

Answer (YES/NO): NO